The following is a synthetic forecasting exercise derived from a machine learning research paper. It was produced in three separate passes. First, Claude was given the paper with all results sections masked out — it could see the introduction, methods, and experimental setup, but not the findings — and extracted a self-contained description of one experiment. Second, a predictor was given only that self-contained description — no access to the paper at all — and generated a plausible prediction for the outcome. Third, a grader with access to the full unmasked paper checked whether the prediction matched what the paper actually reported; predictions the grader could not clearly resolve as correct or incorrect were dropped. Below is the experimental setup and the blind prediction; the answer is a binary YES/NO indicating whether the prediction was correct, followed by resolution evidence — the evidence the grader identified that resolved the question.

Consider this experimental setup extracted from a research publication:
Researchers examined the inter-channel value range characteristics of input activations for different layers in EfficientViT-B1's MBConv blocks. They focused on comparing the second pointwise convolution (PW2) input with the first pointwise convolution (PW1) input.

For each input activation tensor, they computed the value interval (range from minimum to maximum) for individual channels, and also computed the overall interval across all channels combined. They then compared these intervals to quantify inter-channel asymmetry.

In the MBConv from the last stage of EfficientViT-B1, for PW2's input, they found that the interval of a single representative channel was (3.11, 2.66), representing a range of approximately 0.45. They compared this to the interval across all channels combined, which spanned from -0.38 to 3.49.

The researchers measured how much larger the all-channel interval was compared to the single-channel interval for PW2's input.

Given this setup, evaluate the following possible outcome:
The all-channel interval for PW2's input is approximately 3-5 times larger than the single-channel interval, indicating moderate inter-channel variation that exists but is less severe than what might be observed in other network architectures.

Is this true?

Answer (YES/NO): NO